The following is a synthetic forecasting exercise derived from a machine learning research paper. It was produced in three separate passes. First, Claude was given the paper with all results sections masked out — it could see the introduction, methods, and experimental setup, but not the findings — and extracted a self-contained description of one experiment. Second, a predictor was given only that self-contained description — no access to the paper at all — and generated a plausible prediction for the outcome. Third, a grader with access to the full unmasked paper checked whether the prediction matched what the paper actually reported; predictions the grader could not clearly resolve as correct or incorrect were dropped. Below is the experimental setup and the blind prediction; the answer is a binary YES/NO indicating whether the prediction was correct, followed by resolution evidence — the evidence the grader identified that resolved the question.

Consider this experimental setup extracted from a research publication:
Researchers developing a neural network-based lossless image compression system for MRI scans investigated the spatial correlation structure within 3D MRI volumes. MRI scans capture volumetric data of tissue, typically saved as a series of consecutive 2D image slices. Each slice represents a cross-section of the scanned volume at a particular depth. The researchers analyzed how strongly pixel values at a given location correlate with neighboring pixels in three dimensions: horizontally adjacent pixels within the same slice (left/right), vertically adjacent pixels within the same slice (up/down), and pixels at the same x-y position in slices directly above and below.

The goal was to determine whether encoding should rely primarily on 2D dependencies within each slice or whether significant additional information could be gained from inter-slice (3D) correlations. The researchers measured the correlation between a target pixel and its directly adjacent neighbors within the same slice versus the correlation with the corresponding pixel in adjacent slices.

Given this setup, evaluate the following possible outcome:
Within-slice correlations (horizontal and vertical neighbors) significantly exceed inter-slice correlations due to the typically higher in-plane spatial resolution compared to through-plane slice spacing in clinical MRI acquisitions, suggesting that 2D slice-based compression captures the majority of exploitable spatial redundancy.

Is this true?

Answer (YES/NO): YES